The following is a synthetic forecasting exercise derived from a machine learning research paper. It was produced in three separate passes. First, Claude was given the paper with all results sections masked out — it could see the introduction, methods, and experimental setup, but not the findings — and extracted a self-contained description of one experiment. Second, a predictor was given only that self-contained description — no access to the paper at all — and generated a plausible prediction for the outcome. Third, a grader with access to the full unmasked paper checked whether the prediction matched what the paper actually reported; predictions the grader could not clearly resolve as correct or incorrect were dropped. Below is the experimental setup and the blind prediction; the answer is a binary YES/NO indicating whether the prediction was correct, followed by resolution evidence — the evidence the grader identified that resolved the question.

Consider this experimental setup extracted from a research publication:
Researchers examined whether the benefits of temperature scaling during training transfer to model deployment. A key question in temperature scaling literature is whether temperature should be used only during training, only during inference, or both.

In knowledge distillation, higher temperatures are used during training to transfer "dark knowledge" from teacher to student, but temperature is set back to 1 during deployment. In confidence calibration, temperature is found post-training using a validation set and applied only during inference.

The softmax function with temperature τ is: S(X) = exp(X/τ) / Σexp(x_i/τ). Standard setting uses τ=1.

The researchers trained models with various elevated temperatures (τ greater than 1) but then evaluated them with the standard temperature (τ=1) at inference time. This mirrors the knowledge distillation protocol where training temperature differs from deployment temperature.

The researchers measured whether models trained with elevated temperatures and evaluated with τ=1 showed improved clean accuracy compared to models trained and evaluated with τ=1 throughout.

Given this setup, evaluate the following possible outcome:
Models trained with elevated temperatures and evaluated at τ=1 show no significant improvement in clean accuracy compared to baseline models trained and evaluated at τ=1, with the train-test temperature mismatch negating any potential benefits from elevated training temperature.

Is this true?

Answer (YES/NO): NO